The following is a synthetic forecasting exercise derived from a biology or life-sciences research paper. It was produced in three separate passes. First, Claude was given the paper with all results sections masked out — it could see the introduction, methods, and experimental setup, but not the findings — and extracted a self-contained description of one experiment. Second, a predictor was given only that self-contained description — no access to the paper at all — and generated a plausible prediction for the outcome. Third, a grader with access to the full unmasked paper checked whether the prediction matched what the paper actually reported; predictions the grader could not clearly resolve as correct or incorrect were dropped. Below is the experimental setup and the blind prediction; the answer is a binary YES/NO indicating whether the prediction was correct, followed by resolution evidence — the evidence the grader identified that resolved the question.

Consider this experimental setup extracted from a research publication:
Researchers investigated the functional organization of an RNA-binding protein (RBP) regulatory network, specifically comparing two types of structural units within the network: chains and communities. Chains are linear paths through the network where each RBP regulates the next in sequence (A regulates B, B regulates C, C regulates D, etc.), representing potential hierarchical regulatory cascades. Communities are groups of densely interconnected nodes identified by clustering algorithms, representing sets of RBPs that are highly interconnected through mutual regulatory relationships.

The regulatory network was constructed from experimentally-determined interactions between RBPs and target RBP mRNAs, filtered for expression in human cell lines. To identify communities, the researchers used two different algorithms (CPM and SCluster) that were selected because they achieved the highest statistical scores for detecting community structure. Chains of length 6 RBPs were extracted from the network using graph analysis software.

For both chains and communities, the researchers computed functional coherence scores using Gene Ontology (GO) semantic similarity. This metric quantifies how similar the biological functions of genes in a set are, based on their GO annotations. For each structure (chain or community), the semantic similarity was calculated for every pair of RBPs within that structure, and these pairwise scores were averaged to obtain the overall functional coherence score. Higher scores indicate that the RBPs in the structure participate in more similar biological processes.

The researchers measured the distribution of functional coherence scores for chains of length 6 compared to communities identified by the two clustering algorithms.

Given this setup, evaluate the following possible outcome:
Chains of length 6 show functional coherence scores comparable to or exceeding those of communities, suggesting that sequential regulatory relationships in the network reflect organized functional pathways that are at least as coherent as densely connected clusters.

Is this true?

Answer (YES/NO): YES